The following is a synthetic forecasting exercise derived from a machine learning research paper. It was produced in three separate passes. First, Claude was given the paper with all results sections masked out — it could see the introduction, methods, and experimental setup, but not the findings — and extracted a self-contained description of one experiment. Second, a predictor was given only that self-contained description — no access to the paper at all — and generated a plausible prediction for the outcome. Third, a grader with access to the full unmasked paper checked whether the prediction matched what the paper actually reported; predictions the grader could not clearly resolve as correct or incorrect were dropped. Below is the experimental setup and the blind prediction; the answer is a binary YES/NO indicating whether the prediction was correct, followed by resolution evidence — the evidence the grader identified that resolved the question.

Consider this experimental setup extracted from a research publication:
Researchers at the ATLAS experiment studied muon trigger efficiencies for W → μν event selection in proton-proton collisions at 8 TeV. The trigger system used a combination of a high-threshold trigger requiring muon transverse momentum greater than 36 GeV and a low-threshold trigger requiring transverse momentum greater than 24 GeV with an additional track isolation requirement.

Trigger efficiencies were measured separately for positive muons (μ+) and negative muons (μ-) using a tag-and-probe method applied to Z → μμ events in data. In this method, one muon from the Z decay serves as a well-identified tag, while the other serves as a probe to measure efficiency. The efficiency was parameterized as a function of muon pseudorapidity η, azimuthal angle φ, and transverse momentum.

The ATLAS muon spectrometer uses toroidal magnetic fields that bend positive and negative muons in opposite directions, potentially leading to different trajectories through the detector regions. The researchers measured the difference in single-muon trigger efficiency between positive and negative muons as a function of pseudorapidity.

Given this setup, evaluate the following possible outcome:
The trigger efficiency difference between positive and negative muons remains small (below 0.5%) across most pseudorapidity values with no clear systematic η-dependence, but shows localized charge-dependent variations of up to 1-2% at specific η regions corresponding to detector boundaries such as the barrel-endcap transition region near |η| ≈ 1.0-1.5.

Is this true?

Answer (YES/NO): NO